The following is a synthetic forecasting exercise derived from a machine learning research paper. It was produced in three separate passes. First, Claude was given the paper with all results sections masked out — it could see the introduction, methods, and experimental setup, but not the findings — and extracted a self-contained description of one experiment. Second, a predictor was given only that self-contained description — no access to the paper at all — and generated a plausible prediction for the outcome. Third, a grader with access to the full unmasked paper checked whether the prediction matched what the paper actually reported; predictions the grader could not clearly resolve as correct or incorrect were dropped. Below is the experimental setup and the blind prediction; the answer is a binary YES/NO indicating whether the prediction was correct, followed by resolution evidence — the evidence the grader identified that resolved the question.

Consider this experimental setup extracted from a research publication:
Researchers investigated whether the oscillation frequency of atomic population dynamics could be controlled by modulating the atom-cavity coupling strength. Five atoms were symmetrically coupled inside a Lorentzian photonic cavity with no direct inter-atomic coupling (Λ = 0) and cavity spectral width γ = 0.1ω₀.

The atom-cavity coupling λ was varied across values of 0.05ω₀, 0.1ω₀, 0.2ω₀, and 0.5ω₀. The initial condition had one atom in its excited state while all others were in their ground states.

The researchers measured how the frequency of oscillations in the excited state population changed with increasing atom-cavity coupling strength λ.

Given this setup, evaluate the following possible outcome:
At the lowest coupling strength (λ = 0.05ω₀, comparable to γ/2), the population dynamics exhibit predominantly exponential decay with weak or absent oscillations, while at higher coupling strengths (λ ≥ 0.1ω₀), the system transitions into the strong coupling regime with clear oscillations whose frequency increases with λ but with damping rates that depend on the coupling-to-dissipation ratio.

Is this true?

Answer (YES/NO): NO